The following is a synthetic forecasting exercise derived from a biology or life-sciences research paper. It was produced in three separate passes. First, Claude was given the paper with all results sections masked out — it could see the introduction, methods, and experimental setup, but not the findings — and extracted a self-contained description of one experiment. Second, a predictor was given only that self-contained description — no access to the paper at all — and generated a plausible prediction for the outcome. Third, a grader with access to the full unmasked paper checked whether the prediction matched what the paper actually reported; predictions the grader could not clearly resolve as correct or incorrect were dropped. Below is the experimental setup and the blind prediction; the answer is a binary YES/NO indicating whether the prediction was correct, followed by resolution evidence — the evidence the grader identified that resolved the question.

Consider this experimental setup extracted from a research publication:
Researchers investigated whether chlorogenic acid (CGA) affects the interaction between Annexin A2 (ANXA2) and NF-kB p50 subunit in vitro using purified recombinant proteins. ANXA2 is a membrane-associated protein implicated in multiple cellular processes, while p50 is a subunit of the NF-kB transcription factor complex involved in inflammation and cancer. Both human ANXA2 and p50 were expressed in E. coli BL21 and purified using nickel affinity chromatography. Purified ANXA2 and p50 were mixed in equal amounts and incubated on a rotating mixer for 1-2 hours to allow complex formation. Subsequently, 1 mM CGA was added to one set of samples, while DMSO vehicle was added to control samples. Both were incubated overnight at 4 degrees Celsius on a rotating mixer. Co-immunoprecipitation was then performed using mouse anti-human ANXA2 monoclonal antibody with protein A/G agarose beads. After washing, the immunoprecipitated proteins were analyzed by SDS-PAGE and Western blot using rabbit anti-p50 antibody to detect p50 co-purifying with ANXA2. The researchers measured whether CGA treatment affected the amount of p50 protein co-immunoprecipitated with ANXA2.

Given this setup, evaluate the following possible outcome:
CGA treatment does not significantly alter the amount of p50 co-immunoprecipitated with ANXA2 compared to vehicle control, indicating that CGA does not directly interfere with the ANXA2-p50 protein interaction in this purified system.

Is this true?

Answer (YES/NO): NO